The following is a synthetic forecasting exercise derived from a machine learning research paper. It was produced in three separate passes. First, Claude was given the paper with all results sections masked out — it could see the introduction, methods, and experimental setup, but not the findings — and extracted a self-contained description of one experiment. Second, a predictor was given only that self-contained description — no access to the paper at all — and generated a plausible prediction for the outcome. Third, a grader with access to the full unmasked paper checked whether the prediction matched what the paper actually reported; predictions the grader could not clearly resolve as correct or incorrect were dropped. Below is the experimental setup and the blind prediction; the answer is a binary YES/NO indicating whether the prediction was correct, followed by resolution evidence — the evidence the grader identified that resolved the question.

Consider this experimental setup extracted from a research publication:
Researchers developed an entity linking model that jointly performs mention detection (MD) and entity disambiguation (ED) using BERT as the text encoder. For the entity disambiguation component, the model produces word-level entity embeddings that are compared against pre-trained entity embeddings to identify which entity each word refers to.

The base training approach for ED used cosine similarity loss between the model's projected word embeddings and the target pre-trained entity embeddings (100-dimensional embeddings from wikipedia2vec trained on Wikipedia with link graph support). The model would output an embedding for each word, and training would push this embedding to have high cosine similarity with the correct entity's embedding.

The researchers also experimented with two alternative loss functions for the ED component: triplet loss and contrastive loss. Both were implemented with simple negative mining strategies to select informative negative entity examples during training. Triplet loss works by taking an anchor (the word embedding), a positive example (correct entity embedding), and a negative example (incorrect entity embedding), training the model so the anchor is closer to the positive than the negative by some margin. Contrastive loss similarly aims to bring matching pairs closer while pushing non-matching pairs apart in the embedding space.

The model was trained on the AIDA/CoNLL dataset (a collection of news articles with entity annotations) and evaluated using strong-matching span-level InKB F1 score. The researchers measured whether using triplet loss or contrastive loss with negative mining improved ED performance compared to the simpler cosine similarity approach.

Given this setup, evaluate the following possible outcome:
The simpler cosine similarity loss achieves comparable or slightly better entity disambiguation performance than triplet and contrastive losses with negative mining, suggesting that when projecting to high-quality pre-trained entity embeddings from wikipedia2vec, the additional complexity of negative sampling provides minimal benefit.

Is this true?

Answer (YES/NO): YES